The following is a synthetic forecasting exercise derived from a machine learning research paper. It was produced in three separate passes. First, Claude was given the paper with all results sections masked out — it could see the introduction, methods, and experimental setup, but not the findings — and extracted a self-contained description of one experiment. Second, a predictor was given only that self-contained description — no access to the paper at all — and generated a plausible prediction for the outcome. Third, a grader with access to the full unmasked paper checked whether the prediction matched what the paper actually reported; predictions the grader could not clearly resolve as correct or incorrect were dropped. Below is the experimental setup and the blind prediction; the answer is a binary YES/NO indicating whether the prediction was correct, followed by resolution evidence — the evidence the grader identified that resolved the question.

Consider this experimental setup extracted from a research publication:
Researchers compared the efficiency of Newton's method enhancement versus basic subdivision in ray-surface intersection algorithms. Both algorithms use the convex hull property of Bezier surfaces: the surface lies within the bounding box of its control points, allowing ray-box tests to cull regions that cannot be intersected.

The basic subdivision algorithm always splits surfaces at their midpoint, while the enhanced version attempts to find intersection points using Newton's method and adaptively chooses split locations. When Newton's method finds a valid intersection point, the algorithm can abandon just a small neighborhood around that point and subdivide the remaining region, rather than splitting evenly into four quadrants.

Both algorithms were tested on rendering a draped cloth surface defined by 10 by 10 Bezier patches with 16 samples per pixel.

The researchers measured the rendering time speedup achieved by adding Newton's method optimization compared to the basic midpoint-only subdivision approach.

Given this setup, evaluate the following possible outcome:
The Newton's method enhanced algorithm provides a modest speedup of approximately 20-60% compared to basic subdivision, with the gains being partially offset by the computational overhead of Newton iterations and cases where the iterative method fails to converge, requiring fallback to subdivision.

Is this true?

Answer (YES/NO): NO